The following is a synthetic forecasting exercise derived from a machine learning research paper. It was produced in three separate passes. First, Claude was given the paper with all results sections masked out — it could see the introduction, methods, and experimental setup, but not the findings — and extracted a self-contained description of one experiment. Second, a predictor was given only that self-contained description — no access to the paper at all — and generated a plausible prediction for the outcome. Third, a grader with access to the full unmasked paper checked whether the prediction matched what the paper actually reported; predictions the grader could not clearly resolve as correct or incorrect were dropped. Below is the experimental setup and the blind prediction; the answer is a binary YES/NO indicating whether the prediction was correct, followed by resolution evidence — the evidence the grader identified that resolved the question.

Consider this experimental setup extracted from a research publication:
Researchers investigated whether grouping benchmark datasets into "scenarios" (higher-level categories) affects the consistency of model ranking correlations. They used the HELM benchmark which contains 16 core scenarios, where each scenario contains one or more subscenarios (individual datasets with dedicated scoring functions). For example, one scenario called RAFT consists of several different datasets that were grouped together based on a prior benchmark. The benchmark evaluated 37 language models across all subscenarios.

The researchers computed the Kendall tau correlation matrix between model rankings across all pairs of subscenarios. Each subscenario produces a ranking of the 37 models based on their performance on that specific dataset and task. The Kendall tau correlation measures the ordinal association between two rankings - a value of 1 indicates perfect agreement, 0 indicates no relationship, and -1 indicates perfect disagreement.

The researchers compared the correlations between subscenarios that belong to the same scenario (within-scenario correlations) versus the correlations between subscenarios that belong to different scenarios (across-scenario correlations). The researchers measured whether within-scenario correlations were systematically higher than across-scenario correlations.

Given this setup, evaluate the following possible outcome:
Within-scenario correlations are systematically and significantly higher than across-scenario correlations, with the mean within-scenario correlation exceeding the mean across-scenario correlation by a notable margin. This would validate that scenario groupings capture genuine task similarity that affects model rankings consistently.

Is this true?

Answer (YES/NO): NO